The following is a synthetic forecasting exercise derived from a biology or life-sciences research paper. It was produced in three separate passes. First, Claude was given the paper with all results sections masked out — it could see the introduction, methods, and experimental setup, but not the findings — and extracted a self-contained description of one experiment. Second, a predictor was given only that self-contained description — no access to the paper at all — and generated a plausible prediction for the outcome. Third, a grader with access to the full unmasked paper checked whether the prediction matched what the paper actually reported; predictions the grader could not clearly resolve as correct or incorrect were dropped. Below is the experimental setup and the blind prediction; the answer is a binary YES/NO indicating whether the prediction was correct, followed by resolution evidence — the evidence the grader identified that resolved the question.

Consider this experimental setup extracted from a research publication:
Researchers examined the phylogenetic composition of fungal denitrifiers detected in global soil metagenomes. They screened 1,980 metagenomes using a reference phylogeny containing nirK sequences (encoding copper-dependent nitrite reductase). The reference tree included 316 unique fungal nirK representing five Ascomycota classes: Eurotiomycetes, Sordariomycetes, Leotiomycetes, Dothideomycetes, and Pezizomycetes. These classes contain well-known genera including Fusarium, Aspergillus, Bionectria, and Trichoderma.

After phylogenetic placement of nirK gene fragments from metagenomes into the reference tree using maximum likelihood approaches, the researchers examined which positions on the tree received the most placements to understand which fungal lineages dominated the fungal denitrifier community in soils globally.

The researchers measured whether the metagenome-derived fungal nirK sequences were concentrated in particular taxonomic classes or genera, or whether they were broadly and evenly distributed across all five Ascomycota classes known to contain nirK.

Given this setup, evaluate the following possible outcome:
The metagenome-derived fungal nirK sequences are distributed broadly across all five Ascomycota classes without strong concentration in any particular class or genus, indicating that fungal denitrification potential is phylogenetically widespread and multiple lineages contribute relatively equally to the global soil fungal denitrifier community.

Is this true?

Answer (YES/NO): NO